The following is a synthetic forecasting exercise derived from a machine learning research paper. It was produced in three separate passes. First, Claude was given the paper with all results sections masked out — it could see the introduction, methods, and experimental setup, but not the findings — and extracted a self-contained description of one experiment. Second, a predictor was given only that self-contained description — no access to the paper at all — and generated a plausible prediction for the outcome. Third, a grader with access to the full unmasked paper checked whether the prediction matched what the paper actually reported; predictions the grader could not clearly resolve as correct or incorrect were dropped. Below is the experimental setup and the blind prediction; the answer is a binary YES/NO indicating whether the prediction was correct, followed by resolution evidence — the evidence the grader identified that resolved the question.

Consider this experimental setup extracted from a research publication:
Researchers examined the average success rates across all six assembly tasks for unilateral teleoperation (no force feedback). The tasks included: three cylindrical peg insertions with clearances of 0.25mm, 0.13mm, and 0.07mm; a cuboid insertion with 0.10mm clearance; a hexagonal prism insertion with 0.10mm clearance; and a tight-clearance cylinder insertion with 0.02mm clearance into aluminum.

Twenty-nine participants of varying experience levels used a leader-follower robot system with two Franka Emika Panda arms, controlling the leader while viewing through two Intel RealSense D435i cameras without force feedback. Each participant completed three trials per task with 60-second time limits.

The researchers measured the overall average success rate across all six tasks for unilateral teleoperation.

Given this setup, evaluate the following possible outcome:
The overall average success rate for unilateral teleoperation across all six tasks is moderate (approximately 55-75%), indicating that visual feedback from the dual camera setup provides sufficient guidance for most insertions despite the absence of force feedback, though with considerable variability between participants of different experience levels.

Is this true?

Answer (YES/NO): YES